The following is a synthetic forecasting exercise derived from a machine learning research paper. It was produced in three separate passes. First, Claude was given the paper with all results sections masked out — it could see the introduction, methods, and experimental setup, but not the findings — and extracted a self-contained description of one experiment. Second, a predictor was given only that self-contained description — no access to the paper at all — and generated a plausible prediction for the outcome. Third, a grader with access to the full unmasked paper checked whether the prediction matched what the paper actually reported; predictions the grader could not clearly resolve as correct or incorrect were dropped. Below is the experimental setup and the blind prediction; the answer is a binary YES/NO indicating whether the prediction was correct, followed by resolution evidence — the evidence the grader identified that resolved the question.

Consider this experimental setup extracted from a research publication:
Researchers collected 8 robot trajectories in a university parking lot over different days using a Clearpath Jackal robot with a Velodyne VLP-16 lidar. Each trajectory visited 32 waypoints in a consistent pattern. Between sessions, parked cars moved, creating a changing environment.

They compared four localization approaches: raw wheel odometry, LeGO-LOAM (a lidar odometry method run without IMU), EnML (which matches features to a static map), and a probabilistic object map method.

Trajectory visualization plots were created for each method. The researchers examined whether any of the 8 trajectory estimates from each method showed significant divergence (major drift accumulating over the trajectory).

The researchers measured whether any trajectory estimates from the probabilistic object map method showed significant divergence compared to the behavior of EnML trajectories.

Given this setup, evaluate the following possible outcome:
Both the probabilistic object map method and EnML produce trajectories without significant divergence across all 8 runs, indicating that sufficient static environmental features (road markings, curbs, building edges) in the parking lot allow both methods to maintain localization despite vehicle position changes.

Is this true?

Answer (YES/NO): NO